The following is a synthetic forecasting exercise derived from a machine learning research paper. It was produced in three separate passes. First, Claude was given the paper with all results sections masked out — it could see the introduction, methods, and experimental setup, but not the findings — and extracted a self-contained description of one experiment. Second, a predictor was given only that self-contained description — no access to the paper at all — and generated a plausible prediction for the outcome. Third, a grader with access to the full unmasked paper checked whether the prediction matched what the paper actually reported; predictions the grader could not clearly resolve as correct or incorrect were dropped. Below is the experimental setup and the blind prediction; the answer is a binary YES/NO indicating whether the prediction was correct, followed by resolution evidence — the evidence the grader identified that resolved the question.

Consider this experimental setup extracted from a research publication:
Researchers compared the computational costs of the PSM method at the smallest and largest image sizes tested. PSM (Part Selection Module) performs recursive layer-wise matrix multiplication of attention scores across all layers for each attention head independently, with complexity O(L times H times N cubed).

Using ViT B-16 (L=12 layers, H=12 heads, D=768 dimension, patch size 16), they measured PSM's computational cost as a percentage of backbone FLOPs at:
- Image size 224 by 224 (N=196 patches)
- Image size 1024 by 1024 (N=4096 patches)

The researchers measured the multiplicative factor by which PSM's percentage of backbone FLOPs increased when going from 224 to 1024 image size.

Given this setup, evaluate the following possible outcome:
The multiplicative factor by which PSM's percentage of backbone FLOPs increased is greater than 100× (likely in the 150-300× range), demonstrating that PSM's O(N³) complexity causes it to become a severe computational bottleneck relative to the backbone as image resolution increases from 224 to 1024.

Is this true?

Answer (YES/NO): YES